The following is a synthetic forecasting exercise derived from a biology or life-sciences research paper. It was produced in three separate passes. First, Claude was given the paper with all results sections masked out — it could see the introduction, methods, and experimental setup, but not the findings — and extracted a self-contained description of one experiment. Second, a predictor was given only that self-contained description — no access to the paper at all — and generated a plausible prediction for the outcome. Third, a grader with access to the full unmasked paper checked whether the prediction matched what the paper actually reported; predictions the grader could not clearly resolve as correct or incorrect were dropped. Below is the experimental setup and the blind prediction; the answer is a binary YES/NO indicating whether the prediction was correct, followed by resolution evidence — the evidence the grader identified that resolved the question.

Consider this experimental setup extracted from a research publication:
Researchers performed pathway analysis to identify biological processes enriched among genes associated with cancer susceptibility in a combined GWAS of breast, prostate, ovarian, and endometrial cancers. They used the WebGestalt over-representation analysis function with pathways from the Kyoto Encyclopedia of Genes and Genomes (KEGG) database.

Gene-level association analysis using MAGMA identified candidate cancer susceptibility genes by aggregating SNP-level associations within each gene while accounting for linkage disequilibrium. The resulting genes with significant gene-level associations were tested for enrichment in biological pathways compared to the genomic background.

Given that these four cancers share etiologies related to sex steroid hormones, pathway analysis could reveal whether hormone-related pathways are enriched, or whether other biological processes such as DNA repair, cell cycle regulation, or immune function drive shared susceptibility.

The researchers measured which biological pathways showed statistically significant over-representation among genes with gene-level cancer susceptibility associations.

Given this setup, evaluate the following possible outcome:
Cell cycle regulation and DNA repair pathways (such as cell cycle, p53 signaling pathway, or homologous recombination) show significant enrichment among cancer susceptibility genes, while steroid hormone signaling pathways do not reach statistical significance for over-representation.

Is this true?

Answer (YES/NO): NO